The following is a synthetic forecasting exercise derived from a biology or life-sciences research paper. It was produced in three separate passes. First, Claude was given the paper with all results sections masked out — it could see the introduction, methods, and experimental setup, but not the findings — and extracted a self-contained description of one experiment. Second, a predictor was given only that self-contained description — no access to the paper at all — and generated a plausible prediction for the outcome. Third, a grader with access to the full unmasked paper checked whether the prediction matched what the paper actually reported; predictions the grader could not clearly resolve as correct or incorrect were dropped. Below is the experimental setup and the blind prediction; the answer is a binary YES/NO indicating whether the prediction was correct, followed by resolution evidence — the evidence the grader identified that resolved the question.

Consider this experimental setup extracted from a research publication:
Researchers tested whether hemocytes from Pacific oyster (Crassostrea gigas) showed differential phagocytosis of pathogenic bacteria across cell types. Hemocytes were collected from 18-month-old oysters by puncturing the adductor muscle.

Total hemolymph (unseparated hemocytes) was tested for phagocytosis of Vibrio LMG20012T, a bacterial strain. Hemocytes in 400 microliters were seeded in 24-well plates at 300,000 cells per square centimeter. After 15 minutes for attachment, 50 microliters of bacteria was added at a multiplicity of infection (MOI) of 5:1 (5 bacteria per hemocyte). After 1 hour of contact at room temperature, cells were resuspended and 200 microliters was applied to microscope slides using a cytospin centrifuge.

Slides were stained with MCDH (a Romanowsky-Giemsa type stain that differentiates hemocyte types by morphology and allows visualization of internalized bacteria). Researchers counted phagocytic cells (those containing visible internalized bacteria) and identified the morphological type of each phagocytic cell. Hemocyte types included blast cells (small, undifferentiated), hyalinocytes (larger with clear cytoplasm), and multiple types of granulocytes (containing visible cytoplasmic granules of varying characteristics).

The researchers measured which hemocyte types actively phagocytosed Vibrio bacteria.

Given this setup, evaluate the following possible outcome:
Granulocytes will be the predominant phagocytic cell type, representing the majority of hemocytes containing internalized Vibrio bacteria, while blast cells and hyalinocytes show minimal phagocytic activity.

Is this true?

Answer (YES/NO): YES